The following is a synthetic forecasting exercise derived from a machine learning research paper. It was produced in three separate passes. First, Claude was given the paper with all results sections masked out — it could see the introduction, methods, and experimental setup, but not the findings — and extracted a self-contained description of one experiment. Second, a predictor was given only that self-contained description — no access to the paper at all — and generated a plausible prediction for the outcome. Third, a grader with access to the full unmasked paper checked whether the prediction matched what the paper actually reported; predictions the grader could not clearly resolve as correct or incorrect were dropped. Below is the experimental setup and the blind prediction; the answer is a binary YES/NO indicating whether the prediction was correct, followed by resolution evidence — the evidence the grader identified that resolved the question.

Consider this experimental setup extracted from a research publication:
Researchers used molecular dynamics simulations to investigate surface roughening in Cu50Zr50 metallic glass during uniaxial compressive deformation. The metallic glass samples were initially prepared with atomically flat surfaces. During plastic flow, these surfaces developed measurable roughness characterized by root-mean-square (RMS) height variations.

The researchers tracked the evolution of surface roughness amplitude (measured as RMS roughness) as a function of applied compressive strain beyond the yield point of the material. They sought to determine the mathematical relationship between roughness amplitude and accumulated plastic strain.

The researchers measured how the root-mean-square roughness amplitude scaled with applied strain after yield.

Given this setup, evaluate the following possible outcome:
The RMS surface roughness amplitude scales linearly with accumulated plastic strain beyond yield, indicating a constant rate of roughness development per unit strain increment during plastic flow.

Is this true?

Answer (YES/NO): NO